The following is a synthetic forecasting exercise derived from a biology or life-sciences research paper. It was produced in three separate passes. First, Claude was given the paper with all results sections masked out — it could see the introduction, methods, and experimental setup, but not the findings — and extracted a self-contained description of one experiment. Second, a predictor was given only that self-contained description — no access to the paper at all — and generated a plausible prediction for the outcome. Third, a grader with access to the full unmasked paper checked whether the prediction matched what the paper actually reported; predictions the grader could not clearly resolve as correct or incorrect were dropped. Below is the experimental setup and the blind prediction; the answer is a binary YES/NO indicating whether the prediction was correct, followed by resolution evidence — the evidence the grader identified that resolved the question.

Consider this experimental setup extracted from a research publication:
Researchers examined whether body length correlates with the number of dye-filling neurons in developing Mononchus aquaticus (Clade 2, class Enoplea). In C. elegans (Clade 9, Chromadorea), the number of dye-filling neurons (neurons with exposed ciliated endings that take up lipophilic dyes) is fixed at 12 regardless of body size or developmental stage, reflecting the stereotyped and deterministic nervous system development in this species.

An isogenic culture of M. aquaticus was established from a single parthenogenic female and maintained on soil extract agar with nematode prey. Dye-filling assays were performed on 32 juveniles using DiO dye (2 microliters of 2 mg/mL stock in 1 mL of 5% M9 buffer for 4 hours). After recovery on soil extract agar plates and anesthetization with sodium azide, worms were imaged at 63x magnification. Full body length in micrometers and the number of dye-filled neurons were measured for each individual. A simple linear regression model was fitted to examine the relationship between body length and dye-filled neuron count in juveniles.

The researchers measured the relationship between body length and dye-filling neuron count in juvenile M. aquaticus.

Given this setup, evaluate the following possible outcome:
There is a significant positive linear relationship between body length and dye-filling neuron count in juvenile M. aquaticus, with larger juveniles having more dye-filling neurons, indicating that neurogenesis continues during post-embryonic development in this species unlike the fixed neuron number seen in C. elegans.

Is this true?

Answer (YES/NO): YES